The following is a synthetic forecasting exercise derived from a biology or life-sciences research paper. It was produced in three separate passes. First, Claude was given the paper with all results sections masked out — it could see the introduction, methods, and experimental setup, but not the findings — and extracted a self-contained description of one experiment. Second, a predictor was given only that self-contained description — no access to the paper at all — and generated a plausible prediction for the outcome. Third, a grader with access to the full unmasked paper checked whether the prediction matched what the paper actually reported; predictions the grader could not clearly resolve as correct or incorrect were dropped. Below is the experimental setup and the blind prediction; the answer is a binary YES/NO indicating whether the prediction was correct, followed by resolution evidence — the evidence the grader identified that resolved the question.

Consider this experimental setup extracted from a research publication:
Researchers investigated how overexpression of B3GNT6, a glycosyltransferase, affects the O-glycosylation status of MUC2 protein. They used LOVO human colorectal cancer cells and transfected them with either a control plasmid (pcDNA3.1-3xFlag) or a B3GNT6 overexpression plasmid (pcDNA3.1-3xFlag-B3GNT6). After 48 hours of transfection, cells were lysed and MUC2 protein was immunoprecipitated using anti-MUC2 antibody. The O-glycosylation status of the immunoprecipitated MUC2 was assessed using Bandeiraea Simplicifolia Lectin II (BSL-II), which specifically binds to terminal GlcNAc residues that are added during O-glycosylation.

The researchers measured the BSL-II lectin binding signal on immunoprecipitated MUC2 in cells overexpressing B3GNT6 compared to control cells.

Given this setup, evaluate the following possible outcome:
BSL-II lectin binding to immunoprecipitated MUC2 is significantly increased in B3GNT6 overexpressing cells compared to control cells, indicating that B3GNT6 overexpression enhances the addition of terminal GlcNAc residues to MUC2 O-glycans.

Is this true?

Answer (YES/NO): YES